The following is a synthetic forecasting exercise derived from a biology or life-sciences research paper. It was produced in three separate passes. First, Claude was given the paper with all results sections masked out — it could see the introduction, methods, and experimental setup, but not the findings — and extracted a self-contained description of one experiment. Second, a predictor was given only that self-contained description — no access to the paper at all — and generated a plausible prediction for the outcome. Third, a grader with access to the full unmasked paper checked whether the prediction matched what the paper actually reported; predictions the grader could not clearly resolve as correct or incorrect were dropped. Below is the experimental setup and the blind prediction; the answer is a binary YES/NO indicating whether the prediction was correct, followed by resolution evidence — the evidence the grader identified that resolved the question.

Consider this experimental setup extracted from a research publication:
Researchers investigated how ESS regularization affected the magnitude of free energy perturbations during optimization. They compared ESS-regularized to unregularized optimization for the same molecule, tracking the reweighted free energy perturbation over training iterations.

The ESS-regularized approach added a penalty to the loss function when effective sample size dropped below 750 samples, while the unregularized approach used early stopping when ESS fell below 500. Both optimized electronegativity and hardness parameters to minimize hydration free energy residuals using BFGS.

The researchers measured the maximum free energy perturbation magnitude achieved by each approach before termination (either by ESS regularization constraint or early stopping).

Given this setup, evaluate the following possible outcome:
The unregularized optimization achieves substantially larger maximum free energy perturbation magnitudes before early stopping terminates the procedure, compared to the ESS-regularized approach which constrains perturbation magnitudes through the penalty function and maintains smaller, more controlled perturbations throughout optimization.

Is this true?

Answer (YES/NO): YES